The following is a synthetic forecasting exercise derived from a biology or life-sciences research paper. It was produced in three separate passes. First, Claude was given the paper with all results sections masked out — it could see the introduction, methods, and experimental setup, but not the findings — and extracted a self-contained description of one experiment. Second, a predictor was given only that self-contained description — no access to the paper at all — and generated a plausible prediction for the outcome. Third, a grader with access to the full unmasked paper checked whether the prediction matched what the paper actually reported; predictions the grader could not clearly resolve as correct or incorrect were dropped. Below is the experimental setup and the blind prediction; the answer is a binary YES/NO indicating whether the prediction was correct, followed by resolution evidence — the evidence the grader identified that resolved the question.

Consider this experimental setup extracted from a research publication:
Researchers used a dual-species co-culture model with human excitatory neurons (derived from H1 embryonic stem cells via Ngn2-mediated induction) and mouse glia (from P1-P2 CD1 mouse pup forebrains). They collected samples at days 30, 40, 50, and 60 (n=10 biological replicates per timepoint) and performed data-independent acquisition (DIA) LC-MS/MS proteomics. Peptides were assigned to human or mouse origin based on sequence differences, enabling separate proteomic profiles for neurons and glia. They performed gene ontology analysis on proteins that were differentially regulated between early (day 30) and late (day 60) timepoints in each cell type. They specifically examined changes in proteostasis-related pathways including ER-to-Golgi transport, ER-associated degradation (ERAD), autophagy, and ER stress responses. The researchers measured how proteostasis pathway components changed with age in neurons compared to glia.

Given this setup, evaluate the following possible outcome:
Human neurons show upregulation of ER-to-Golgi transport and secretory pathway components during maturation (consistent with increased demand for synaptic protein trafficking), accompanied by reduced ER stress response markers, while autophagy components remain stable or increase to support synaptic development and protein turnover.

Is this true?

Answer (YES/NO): NO